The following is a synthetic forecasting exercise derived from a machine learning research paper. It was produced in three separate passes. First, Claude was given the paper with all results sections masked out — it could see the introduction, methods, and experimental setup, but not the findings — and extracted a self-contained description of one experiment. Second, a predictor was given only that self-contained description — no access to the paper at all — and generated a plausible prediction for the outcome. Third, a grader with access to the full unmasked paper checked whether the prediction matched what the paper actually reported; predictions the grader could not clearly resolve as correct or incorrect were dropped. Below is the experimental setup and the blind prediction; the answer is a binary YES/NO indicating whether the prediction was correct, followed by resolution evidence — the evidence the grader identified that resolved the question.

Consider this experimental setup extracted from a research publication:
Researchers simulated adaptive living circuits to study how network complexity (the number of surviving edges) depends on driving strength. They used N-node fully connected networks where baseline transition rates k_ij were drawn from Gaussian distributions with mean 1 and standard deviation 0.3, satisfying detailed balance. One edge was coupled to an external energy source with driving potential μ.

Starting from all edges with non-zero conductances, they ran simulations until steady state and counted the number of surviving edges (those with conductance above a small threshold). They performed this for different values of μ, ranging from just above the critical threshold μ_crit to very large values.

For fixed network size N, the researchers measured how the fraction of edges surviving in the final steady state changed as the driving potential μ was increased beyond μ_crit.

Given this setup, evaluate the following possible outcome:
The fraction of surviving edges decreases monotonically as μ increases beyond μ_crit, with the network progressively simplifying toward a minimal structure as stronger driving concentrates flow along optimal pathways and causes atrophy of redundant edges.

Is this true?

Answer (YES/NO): NO